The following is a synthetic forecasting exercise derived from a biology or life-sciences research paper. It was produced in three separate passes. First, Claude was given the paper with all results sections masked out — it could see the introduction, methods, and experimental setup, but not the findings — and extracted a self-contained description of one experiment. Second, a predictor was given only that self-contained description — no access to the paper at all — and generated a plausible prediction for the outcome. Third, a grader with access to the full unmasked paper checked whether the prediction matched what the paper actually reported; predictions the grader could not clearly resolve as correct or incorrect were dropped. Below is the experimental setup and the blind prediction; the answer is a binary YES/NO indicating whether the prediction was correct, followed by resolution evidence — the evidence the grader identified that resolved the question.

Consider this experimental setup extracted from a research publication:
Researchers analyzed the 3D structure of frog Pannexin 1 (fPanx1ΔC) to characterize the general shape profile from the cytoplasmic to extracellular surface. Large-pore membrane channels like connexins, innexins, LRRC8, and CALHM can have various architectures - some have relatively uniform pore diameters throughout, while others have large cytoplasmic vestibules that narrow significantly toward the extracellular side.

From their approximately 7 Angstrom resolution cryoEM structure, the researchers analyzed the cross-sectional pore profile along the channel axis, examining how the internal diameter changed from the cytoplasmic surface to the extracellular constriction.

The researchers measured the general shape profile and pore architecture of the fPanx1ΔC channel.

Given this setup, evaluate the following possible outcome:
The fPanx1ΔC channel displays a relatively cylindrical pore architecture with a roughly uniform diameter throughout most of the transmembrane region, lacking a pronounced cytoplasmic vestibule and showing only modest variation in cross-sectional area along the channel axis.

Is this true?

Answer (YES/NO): NO